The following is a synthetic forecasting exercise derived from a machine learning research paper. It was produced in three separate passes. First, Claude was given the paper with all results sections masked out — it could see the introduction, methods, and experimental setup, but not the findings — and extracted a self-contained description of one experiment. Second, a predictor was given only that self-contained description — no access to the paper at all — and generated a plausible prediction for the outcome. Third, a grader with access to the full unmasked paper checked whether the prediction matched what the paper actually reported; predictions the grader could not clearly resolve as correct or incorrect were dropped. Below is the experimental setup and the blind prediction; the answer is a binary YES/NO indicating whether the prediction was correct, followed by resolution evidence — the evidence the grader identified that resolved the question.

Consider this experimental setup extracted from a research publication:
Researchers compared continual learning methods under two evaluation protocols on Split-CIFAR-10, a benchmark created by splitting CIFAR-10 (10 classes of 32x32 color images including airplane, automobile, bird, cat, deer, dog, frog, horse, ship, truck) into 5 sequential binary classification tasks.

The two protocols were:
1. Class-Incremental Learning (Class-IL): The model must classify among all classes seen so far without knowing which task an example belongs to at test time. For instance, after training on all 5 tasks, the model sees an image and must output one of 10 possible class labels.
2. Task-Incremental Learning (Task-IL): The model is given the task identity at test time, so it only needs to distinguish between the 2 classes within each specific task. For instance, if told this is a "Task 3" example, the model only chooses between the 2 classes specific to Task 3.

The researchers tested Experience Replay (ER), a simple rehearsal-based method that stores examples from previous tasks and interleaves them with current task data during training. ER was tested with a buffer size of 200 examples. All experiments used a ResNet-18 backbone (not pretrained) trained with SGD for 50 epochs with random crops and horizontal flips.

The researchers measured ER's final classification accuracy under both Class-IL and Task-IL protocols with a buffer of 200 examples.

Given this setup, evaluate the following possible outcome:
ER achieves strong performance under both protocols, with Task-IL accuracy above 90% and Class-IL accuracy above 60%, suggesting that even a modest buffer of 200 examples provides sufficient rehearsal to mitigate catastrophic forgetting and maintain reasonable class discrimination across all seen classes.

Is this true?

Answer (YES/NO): NO